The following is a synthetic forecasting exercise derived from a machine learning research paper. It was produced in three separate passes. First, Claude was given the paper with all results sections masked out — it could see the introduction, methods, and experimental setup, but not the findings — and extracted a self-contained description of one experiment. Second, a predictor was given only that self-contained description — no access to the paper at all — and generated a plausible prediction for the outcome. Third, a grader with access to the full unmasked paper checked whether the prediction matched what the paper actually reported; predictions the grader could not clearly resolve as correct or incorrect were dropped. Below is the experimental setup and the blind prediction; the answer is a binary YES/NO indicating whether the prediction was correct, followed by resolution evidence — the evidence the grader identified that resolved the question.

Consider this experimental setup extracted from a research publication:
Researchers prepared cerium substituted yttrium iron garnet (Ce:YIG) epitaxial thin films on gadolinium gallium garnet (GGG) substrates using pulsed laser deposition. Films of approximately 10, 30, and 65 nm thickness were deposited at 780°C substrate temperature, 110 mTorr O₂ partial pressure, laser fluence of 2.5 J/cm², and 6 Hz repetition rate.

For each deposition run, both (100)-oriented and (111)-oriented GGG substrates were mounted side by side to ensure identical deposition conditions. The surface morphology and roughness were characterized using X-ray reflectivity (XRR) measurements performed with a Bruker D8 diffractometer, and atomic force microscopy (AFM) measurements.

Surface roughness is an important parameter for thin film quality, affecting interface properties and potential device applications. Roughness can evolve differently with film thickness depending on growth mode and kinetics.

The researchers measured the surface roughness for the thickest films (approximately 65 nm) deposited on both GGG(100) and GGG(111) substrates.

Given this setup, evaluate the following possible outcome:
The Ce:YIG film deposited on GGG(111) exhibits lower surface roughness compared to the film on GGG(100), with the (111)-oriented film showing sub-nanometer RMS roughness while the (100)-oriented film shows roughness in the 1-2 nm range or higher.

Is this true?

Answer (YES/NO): NO